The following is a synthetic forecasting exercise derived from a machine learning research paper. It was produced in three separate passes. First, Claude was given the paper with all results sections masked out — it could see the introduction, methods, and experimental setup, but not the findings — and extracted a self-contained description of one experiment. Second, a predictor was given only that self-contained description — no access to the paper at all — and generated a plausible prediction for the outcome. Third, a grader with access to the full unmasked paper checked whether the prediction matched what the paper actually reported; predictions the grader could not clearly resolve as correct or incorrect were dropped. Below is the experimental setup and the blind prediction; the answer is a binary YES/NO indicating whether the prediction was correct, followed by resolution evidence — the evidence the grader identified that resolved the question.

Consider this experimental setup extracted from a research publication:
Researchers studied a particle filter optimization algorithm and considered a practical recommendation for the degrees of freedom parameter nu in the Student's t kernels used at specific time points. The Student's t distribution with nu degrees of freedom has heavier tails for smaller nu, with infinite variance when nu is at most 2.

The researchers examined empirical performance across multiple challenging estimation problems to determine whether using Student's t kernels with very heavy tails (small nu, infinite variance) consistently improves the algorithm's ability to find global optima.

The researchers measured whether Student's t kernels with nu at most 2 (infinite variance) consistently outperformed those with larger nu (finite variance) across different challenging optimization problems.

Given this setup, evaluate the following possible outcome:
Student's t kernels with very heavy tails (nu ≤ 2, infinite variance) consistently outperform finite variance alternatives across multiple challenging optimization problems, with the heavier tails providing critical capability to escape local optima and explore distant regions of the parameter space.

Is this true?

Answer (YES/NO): NO